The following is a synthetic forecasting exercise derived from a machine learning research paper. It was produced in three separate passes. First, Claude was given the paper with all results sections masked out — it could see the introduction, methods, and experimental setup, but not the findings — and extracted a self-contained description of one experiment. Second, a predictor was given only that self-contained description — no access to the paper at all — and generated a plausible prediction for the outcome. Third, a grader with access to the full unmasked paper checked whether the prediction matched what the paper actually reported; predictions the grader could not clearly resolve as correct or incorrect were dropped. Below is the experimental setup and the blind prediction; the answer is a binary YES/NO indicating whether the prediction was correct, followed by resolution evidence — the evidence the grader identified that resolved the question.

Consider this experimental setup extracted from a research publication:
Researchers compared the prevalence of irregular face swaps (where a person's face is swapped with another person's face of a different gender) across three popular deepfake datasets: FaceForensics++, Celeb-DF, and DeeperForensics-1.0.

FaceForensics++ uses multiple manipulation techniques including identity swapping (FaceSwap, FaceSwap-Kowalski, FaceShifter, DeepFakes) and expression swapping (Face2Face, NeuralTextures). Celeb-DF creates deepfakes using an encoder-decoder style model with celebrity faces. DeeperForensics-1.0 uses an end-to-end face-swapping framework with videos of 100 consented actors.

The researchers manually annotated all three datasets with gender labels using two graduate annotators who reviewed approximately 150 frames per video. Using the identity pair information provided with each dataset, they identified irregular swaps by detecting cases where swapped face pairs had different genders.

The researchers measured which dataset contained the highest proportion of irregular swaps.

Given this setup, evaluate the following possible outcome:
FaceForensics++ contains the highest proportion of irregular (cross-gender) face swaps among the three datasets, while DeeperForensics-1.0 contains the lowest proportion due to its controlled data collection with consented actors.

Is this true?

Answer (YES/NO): NO